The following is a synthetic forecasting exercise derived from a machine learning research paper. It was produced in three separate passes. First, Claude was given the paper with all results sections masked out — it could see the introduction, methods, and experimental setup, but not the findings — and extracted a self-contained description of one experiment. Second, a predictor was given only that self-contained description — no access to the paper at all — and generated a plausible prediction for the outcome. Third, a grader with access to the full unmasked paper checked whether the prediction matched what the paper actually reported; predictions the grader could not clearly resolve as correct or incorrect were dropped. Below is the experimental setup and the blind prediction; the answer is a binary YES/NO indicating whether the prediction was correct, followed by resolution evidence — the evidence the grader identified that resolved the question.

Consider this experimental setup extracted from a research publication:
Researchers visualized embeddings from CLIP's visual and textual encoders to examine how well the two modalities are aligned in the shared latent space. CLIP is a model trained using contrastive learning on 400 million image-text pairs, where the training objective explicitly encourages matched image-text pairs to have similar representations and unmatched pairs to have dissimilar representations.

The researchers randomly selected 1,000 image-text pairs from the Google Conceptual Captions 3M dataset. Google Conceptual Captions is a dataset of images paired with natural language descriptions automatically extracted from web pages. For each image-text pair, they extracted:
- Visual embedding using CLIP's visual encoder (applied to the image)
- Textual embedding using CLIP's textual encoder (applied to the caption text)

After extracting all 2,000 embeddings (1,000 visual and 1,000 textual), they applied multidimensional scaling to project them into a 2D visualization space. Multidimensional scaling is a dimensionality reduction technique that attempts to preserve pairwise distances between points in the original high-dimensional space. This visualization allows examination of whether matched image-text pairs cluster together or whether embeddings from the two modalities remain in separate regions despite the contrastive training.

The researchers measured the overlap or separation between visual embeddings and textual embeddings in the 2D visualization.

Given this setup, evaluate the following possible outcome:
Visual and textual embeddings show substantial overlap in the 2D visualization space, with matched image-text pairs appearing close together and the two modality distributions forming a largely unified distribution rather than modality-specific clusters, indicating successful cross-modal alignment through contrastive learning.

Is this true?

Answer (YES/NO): NO